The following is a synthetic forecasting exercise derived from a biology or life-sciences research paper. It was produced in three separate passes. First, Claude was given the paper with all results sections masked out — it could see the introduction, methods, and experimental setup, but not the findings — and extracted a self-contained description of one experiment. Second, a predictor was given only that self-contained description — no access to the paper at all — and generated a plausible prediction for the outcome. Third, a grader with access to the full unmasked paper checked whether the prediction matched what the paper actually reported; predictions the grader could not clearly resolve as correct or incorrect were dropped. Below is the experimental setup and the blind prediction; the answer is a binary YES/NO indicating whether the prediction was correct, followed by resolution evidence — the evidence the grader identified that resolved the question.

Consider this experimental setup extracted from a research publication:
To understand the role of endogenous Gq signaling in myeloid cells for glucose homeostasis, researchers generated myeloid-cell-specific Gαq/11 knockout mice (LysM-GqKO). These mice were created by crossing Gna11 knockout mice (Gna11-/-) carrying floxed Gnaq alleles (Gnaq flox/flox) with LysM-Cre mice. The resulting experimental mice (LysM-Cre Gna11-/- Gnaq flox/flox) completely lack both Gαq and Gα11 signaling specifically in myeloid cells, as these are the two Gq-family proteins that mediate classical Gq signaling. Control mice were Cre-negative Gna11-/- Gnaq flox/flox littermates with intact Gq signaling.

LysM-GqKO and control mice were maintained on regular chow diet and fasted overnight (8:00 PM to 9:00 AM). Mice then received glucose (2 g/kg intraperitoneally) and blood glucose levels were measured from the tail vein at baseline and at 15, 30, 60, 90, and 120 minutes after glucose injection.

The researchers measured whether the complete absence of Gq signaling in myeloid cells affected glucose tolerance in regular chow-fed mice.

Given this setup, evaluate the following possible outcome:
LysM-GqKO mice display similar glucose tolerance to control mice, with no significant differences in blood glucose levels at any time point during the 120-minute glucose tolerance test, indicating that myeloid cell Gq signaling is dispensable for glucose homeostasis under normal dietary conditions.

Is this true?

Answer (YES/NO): NO